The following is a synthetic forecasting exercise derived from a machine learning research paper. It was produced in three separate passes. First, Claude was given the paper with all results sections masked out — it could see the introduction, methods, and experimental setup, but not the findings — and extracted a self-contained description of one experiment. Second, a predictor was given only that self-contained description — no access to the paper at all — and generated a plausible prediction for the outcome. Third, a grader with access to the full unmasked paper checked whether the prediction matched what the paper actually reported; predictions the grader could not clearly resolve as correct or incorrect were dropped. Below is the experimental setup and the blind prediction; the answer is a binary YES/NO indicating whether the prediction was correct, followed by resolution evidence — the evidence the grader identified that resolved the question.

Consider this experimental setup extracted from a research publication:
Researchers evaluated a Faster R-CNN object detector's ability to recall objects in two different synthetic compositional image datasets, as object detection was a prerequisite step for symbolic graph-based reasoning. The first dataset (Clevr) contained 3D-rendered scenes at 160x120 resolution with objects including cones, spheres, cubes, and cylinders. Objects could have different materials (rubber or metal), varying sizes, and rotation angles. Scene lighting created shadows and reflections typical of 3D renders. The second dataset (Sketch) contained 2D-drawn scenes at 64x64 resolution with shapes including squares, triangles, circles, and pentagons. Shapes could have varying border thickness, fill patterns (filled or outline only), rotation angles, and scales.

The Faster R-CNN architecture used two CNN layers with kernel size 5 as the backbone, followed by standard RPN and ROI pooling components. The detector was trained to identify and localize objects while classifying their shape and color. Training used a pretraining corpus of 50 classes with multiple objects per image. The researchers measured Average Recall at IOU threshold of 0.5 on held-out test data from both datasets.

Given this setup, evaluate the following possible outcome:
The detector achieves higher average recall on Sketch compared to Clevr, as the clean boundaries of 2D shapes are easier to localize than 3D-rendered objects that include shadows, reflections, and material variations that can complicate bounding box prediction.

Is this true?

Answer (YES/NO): YES